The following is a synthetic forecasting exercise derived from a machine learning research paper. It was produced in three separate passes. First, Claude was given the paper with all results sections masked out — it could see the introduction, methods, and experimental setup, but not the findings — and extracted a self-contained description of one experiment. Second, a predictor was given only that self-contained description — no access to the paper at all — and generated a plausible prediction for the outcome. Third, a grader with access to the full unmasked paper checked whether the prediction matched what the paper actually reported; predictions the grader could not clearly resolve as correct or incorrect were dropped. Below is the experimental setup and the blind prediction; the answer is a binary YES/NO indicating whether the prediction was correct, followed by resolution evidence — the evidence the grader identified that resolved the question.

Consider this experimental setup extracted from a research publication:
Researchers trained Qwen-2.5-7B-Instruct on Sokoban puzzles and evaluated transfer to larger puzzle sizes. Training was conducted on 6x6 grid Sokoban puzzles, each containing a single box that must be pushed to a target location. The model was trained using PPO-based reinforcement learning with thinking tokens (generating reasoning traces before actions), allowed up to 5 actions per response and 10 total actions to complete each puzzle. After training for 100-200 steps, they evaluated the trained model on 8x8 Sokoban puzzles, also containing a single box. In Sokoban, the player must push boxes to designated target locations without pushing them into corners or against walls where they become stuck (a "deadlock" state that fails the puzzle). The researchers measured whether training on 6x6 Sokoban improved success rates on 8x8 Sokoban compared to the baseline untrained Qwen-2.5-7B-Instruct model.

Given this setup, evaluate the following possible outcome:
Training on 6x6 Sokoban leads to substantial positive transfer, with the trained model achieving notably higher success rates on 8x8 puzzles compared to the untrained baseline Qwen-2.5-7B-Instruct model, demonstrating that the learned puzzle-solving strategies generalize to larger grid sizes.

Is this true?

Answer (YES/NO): YES